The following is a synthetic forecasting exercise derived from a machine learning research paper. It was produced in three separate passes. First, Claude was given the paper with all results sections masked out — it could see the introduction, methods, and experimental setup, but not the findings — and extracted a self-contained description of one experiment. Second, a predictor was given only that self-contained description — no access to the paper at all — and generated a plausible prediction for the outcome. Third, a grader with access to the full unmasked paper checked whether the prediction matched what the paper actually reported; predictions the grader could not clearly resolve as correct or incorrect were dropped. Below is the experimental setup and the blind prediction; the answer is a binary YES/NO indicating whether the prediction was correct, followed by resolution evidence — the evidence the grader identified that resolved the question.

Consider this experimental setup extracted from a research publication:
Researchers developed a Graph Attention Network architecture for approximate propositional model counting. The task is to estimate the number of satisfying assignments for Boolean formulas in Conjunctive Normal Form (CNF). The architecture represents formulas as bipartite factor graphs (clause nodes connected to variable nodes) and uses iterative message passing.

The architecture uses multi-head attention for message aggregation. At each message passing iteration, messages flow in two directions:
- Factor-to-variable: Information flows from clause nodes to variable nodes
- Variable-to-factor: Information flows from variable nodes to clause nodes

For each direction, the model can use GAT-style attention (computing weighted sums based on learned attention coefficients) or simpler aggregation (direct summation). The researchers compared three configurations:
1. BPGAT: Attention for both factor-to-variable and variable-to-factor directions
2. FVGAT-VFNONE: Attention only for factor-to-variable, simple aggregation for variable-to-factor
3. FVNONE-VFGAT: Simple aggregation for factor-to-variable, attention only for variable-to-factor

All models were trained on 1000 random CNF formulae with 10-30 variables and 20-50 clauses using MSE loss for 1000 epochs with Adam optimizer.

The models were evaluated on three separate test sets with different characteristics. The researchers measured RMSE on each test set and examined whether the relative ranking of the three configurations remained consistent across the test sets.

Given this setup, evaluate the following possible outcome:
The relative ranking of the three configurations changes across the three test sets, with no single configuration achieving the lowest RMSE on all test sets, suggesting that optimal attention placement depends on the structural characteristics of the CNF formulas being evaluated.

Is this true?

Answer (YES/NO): NO